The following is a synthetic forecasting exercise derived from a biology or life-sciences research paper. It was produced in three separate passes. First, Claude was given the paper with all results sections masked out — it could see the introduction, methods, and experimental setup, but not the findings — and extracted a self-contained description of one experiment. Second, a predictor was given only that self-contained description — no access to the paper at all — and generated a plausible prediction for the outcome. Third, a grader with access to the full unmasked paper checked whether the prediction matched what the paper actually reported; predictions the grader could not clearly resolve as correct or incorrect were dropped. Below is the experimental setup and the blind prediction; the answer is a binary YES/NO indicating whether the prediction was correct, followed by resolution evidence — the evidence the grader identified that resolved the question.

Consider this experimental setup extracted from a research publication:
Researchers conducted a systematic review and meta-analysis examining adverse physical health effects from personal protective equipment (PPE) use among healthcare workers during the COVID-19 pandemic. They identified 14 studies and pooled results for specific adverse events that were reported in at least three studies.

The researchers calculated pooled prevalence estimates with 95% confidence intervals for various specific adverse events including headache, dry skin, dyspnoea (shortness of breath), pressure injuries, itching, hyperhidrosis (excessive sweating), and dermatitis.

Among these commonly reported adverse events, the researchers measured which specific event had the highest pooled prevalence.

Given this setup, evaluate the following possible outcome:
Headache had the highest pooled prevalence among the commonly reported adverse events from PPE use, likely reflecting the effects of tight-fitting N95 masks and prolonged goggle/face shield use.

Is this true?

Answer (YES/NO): YES